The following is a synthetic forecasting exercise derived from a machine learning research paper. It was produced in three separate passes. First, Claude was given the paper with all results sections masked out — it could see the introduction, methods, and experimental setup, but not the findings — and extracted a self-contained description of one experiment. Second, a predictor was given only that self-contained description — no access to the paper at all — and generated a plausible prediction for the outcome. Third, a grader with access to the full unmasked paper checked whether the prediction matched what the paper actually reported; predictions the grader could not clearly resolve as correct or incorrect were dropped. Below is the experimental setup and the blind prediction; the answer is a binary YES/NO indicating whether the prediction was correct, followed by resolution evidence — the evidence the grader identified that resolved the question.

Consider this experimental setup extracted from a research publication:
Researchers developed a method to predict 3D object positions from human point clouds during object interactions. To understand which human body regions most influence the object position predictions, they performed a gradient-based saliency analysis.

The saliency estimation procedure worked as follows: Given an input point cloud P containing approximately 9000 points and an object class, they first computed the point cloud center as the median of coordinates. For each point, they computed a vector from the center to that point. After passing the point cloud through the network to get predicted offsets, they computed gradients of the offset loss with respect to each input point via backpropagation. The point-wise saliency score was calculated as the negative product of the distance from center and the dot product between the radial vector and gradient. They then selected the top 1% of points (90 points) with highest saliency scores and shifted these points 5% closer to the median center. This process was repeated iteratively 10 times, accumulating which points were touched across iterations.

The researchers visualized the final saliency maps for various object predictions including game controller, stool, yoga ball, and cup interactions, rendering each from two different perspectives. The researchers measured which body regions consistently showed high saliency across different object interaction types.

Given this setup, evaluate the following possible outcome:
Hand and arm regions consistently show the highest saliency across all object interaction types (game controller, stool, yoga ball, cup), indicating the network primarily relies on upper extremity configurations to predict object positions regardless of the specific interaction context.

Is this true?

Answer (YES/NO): NO